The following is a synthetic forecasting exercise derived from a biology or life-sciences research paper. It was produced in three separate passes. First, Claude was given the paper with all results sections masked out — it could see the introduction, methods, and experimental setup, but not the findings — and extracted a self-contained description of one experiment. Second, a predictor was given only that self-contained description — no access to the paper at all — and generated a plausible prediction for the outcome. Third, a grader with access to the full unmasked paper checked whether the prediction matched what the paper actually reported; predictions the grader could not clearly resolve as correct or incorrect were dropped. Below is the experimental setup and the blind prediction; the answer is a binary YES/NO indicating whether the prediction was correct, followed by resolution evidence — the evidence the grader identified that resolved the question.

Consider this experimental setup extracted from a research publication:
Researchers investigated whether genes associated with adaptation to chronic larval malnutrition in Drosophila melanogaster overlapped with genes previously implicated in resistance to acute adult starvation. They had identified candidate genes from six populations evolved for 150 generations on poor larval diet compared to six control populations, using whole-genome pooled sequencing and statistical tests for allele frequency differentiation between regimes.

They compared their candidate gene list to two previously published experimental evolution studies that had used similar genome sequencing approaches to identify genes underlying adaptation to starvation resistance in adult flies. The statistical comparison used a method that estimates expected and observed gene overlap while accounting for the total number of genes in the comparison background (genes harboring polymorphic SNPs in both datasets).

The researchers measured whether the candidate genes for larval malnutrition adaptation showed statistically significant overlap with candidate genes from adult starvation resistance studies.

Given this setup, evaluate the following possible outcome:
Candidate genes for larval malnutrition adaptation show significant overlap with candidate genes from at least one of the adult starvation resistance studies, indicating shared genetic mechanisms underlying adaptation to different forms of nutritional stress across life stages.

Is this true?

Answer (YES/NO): YES